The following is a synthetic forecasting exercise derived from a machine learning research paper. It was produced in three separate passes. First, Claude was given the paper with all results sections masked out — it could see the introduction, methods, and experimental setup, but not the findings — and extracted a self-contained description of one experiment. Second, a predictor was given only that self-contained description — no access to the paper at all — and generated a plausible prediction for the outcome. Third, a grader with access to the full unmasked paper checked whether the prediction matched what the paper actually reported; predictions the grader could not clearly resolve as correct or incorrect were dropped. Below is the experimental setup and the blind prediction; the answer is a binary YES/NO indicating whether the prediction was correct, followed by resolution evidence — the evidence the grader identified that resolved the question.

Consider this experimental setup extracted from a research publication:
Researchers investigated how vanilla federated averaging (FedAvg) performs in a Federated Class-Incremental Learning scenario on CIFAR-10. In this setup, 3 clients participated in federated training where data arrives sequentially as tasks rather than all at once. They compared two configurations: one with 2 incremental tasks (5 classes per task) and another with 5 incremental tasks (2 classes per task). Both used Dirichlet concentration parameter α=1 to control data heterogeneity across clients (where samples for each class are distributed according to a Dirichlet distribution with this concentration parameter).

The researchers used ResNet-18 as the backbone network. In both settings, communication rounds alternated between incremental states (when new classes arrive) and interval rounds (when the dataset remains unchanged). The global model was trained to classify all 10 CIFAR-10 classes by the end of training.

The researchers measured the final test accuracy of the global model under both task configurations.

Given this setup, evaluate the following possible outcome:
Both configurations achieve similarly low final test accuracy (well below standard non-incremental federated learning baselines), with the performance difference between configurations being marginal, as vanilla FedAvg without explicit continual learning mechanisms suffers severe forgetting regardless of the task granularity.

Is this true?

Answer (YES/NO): NO